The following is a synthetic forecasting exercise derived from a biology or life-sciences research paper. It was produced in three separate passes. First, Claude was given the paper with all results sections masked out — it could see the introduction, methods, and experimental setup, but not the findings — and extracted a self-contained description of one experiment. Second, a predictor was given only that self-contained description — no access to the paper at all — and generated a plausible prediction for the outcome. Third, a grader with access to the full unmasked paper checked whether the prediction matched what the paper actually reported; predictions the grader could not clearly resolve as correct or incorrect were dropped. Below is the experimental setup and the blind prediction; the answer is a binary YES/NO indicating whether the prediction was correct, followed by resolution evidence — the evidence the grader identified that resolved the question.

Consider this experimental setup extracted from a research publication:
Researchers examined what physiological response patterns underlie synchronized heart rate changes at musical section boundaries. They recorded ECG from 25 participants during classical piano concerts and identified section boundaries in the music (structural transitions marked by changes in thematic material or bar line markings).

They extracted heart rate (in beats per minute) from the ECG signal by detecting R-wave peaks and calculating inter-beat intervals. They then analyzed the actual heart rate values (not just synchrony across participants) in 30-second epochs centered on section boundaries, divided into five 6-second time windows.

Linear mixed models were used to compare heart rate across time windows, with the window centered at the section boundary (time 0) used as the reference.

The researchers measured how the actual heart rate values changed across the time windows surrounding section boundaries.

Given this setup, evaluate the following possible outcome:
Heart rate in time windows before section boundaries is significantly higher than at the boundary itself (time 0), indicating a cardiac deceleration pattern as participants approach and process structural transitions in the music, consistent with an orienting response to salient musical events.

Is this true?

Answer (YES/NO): YES